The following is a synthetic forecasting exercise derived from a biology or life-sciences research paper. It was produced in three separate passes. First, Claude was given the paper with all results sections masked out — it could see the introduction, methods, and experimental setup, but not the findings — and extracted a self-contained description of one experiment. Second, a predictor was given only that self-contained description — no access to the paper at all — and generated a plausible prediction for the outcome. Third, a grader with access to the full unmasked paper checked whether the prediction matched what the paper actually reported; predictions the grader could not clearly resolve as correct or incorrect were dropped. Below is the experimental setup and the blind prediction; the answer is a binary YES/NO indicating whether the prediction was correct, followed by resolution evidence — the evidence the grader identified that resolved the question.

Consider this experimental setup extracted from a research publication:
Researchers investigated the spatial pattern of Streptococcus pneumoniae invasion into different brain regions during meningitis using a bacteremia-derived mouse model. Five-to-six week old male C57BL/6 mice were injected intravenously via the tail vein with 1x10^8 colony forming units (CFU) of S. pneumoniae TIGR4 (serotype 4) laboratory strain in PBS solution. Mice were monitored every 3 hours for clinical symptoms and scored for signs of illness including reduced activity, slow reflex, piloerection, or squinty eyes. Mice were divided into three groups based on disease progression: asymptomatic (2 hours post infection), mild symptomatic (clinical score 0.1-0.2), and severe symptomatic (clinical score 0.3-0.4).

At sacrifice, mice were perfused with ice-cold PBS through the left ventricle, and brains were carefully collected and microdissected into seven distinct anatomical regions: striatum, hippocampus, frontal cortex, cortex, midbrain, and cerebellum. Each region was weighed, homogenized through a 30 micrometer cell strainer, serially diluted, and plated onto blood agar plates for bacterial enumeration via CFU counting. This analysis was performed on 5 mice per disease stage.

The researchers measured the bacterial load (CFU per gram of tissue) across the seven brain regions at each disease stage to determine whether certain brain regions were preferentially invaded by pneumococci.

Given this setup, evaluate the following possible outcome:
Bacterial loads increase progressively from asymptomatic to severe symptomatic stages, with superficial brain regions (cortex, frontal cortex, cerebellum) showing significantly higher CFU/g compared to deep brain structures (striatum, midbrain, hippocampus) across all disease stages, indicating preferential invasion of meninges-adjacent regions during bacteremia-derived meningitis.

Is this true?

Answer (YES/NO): NO